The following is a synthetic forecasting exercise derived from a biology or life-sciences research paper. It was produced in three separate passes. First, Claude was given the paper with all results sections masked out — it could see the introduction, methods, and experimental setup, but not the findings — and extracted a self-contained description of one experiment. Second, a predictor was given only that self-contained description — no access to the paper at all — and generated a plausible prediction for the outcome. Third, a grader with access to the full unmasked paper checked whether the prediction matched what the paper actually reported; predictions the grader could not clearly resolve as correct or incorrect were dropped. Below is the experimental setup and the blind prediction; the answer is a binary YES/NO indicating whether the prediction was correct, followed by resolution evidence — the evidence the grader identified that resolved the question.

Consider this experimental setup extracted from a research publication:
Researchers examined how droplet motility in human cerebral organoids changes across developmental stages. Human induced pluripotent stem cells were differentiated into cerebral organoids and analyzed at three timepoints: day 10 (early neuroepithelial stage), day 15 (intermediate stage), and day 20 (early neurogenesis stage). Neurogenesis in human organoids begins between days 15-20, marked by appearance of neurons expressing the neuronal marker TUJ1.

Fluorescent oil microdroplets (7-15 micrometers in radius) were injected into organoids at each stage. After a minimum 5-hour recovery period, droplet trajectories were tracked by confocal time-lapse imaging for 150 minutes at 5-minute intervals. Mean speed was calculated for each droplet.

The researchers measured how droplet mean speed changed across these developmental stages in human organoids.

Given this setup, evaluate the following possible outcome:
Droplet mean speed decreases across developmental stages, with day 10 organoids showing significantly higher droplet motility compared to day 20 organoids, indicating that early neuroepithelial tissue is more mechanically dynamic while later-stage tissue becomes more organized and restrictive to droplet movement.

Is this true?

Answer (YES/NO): YES